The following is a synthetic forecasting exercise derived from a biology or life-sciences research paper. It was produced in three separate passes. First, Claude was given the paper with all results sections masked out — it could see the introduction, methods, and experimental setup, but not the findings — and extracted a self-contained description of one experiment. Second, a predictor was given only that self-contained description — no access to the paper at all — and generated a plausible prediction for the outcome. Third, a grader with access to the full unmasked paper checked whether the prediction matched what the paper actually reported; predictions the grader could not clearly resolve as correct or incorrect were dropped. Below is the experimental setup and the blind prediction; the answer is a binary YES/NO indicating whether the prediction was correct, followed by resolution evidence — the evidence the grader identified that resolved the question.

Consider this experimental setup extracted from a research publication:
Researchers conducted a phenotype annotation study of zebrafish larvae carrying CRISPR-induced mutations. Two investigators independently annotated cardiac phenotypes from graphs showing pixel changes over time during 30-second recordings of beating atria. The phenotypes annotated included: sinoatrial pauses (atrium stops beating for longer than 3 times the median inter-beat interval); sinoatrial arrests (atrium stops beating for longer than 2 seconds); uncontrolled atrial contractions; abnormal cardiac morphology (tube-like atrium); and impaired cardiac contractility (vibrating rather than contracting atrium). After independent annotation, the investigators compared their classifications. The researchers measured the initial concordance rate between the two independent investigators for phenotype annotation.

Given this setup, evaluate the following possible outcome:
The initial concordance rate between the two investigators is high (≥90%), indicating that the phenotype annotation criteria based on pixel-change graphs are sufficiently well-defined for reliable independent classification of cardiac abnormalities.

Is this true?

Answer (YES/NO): YES